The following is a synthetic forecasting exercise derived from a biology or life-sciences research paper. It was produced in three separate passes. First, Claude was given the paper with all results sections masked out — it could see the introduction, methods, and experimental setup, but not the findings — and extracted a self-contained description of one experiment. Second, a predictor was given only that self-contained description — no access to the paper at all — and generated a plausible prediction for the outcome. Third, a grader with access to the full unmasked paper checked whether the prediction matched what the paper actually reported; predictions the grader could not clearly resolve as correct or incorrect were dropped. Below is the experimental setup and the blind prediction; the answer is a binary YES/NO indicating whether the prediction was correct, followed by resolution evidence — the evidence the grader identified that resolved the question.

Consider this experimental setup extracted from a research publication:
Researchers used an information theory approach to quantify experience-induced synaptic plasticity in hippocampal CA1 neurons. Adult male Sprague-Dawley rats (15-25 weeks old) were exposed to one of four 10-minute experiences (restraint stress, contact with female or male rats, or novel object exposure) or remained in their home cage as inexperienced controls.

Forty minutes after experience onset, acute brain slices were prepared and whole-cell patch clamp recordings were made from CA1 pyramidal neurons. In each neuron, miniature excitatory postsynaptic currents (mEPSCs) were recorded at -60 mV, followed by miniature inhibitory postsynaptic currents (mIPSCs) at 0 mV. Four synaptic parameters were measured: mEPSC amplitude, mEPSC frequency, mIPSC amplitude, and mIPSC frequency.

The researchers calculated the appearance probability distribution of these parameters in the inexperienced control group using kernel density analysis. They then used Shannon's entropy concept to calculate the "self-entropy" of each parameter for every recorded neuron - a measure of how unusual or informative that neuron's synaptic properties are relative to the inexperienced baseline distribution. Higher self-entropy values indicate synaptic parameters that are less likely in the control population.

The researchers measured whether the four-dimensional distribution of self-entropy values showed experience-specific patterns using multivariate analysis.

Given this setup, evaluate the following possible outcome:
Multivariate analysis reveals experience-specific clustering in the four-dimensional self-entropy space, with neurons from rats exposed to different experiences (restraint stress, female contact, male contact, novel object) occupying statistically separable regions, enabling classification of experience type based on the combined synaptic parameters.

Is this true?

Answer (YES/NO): YES